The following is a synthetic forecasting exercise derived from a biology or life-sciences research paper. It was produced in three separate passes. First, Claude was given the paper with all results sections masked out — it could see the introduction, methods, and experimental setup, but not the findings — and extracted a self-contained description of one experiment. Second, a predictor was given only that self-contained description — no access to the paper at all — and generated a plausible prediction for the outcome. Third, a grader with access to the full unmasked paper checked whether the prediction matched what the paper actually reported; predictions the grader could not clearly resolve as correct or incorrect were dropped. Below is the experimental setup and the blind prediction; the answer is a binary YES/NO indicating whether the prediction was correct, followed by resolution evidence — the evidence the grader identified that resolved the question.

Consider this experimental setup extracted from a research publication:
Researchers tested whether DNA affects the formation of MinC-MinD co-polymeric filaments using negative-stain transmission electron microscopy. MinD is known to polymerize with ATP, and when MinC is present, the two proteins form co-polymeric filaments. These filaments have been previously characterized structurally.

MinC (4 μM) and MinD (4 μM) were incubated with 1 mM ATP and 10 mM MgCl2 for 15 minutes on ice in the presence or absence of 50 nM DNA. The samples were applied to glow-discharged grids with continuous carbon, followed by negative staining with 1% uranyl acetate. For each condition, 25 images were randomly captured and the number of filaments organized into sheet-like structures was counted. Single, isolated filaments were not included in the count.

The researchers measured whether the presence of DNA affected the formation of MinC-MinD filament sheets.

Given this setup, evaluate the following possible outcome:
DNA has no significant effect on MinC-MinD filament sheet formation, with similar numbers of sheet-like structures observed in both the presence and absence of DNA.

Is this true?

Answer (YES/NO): NO